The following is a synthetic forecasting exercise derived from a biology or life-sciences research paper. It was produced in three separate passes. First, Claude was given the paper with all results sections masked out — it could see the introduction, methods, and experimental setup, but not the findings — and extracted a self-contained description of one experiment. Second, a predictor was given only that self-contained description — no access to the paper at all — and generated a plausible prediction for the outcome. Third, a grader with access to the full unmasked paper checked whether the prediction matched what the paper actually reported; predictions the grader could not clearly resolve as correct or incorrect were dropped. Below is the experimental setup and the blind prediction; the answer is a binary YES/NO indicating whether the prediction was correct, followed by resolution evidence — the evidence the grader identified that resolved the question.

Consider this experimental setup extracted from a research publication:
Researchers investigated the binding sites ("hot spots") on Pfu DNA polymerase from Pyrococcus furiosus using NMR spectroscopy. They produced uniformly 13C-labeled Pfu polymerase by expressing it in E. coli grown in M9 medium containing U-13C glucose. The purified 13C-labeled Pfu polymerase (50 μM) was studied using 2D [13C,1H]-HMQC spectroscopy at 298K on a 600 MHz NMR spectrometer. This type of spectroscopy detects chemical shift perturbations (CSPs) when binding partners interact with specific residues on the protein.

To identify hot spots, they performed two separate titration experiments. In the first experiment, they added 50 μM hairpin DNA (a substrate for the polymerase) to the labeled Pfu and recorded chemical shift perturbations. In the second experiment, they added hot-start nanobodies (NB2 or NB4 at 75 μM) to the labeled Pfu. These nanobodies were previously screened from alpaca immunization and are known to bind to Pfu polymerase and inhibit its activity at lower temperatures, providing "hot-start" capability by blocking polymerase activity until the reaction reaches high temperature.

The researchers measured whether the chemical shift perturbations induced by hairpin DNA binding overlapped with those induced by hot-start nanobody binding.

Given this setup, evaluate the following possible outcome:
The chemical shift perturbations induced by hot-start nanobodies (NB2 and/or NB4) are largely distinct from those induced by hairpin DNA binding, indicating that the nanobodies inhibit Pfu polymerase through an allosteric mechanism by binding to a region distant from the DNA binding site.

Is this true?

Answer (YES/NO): NO